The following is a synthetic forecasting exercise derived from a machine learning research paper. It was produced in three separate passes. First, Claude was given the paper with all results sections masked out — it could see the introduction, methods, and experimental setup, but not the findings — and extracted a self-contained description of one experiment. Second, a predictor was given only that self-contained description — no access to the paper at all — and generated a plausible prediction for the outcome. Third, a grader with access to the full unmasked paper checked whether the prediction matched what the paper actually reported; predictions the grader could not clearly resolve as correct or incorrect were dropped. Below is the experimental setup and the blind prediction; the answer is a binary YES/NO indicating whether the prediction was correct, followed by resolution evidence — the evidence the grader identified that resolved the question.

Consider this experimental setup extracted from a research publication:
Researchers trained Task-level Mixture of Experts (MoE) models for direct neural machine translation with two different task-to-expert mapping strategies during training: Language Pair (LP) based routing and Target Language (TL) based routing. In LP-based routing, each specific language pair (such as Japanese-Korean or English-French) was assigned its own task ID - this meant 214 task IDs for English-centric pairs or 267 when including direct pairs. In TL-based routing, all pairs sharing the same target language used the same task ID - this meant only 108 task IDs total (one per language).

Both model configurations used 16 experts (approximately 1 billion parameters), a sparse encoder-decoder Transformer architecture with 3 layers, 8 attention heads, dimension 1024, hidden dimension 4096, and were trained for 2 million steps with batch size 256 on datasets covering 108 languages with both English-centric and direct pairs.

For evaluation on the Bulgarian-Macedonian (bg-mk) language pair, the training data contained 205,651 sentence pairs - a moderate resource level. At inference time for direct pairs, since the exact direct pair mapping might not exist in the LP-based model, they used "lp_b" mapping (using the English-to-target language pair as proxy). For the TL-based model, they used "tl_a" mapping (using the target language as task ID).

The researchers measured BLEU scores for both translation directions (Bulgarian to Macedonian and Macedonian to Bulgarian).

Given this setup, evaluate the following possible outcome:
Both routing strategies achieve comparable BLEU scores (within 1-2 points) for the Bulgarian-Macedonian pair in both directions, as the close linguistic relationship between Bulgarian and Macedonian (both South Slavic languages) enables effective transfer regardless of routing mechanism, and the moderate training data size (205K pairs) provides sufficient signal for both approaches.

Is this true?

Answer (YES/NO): NO